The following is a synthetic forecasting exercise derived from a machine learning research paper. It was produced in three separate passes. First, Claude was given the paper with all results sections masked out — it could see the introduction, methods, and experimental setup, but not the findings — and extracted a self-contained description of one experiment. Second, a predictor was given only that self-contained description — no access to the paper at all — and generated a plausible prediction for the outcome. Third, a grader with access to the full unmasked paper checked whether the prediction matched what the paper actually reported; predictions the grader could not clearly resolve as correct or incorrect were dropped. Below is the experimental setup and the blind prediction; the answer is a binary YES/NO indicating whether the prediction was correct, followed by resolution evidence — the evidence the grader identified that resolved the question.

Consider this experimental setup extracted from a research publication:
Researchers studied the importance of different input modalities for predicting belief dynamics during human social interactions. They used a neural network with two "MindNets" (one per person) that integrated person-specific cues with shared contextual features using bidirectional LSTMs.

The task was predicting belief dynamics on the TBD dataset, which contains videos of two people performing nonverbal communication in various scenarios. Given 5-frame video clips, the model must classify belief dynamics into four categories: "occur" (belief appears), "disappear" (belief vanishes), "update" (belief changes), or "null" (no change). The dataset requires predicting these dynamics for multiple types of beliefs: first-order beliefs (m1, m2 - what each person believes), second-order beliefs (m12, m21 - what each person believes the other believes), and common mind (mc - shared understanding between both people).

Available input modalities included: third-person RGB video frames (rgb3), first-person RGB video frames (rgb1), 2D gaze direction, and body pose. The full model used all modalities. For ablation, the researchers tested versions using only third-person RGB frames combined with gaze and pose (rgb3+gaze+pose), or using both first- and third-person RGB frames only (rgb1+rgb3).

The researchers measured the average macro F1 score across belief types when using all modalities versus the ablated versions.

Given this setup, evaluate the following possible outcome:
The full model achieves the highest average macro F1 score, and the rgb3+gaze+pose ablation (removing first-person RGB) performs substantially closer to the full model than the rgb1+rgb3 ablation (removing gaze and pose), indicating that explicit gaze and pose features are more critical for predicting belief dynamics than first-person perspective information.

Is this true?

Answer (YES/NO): YES